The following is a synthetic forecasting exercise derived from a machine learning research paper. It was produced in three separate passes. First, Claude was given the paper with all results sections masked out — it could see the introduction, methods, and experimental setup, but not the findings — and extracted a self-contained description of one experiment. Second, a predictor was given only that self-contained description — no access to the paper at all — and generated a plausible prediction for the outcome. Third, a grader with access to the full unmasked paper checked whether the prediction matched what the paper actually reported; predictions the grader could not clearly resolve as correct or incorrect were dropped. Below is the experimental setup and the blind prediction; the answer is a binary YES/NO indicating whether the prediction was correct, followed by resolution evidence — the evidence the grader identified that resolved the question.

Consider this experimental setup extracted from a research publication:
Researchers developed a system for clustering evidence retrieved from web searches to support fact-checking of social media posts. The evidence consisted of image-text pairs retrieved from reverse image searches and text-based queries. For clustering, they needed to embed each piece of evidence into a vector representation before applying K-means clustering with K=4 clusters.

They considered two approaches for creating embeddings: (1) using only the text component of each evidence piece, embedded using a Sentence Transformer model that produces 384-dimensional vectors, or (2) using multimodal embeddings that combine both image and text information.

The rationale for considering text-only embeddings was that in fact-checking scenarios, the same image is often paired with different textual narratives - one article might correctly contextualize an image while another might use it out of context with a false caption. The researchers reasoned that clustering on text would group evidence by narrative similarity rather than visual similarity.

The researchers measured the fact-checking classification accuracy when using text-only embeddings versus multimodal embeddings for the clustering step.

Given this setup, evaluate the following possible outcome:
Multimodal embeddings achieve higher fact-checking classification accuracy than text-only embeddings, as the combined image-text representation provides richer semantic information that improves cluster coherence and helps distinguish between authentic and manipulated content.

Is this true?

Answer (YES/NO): NO